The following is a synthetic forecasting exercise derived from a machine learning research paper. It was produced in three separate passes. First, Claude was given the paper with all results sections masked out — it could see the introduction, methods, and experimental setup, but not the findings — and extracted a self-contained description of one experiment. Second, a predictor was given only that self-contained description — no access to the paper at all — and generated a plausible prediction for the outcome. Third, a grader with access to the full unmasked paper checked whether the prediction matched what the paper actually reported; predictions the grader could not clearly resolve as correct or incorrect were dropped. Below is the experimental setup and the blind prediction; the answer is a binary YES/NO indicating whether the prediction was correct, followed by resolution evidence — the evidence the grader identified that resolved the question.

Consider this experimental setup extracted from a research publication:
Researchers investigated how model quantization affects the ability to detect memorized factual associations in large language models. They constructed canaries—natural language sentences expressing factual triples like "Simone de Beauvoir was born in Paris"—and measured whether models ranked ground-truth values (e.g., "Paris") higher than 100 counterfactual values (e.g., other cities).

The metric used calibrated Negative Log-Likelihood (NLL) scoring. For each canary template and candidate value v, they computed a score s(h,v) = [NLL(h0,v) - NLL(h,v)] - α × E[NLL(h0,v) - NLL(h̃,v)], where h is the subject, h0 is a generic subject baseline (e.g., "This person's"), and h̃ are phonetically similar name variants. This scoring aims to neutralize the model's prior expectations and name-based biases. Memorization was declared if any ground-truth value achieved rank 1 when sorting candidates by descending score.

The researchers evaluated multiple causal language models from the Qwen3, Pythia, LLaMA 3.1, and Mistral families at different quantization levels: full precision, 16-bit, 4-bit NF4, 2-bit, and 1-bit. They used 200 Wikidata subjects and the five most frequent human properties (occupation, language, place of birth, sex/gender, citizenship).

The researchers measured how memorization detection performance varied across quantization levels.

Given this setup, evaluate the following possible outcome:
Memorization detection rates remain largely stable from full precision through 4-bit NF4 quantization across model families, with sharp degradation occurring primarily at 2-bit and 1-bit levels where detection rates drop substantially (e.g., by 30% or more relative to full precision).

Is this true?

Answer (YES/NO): YES